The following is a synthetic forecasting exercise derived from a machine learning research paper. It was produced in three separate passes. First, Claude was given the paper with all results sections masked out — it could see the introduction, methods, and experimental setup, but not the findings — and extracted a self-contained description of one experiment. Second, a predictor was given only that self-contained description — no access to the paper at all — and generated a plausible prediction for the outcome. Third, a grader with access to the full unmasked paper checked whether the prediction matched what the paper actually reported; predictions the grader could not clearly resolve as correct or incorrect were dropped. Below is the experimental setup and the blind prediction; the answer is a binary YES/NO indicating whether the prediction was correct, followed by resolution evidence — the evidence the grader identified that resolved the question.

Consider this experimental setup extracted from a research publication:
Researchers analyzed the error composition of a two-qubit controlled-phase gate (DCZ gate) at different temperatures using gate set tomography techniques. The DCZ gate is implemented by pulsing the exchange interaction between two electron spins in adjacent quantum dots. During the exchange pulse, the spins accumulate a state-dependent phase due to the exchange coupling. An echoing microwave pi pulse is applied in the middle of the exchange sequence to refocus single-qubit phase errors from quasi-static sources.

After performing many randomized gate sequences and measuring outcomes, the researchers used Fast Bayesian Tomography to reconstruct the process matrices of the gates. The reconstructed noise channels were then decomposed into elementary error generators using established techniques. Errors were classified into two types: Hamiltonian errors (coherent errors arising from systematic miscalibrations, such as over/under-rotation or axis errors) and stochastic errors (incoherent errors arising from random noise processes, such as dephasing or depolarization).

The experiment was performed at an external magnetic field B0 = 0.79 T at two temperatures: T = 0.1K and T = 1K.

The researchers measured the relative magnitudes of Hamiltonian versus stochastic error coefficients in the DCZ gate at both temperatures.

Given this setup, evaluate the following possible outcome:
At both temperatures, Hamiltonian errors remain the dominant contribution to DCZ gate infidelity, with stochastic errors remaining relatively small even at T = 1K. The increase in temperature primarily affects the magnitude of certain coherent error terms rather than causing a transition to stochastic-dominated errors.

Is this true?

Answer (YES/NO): NO